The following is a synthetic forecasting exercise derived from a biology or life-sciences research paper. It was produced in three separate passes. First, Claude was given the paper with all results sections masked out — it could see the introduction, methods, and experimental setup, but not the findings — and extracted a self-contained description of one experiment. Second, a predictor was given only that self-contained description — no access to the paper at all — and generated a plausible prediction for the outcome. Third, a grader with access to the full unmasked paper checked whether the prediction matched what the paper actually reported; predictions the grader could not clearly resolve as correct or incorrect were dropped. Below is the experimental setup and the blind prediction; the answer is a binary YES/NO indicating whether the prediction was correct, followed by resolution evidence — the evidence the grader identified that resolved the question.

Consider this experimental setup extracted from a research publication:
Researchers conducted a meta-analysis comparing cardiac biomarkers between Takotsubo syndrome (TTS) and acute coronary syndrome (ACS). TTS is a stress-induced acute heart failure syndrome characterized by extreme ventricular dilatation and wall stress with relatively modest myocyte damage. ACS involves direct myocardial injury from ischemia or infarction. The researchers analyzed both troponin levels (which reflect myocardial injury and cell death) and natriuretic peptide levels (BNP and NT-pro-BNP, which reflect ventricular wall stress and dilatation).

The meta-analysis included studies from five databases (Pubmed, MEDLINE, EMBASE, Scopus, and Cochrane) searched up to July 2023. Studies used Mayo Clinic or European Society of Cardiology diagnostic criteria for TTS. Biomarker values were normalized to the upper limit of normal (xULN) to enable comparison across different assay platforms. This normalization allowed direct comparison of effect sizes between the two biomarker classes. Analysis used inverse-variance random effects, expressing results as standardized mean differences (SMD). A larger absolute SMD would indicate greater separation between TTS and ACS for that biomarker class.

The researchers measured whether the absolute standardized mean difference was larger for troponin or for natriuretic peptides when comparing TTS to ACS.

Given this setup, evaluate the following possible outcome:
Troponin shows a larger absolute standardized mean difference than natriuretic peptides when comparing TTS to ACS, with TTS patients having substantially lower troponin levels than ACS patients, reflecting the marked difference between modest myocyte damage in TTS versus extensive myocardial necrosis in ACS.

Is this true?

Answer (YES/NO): YES